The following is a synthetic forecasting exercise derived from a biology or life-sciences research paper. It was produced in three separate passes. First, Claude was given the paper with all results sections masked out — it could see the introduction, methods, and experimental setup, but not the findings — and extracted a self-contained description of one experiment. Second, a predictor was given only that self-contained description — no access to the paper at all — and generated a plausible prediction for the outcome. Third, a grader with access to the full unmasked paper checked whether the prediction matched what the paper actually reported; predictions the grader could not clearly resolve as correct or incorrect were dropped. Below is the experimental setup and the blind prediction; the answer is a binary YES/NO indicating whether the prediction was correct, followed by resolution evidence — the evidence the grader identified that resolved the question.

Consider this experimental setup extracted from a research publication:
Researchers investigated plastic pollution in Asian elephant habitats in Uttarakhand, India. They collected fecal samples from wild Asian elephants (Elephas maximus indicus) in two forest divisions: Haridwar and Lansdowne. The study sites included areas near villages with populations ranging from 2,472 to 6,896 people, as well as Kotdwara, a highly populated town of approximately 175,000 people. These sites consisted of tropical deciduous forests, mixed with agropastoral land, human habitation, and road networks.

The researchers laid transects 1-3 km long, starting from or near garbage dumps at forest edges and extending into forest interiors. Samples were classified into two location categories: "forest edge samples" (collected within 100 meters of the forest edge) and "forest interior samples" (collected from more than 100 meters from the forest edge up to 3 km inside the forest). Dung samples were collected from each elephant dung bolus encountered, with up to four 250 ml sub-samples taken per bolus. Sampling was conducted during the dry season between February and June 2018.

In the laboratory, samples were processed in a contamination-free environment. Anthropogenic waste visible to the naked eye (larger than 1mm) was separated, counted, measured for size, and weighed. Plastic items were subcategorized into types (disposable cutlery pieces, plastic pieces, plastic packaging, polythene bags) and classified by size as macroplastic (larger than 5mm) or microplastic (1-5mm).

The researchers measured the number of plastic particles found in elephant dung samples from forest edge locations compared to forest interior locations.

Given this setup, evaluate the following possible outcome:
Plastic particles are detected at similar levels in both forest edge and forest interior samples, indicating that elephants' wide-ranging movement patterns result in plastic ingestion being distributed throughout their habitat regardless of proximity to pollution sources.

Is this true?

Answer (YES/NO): NO